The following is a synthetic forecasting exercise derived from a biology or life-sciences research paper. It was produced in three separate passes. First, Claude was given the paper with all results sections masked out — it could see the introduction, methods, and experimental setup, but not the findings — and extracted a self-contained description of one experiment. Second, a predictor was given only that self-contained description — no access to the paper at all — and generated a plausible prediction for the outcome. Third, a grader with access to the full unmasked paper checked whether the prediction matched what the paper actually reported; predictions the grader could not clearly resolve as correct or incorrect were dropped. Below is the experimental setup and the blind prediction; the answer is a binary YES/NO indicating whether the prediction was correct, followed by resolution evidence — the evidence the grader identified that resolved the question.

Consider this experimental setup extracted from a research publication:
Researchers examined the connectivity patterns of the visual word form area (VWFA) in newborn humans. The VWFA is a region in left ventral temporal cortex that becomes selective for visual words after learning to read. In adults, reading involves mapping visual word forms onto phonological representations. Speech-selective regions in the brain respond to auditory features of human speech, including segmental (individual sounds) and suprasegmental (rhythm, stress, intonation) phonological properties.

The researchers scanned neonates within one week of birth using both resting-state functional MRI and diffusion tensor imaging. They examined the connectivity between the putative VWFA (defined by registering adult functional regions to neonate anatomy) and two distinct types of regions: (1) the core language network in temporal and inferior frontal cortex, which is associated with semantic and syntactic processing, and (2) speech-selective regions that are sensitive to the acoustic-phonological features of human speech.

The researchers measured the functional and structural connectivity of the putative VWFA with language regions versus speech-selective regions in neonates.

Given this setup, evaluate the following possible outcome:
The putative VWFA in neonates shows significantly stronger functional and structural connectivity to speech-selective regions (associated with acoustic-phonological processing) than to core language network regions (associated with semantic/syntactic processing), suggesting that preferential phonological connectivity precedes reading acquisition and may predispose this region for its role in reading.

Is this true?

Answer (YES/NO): NO